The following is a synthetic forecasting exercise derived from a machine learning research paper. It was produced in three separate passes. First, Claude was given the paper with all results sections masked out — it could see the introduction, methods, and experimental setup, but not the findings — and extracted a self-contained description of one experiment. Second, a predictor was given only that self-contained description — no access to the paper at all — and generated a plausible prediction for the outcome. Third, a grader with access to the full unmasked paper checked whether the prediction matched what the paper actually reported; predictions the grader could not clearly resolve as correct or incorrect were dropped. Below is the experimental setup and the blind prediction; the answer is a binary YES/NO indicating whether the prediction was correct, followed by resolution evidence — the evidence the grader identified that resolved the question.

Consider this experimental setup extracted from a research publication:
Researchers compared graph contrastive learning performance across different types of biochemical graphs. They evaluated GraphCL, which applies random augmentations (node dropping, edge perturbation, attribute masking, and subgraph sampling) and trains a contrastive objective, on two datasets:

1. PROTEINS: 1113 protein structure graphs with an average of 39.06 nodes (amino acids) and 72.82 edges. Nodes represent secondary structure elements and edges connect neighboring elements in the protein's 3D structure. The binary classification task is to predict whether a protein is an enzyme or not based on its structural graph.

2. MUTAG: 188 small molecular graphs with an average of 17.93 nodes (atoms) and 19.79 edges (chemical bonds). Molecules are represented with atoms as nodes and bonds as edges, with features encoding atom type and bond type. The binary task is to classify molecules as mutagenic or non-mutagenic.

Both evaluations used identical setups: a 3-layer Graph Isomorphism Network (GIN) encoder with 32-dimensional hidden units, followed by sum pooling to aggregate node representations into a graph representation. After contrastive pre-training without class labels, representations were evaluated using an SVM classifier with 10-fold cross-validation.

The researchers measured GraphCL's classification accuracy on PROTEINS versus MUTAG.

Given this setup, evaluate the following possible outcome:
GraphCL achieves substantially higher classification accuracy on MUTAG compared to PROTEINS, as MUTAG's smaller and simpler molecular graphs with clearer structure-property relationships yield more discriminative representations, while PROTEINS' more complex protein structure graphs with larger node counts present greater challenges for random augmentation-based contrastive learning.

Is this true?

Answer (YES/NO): YES